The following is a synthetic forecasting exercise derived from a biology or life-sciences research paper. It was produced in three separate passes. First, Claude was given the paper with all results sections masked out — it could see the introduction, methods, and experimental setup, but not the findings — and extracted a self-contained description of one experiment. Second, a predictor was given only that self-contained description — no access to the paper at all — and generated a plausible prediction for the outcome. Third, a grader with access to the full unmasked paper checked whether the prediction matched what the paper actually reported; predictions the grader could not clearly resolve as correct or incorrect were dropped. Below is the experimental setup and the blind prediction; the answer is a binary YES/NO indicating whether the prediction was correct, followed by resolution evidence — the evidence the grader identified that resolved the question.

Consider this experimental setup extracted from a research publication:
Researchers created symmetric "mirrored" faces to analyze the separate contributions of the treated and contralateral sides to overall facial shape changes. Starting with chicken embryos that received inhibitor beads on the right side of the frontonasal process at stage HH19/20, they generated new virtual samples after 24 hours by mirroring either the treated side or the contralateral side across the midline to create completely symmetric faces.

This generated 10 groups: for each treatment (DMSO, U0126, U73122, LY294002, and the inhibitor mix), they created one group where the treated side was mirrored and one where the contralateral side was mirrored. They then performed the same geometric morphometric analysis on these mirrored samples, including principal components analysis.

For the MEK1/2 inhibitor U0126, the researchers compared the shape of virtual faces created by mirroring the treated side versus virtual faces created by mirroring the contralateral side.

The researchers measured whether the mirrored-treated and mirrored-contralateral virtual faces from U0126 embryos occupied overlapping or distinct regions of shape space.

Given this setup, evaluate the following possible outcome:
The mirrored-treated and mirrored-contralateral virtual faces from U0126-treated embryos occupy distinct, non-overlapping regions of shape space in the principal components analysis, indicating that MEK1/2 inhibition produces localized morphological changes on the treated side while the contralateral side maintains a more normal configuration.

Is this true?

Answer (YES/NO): NO